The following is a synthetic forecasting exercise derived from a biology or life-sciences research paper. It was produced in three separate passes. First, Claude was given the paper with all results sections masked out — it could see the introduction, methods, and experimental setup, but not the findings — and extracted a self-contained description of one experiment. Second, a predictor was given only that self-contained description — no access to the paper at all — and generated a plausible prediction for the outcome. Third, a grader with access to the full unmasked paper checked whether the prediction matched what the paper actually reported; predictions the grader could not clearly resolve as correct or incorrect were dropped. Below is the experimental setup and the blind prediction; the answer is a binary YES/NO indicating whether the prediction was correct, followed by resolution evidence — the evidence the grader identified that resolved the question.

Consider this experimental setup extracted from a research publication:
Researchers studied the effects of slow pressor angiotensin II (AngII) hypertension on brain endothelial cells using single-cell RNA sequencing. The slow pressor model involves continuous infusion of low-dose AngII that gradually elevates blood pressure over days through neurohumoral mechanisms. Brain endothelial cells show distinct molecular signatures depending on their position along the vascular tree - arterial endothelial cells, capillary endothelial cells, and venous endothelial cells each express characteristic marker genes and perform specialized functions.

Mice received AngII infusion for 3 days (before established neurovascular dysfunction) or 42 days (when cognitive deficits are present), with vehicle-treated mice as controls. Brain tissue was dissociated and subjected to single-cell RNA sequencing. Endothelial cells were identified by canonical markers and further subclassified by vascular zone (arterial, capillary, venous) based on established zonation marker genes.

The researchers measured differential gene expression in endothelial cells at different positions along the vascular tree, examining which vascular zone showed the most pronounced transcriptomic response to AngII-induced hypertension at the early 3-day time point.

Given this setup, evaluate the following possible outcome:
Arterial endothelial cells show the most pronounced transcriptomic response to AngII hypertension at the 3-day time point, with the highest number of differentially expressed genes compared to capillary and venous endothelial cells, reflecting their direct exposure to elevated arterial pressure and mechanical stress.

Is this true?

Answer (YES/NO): NO